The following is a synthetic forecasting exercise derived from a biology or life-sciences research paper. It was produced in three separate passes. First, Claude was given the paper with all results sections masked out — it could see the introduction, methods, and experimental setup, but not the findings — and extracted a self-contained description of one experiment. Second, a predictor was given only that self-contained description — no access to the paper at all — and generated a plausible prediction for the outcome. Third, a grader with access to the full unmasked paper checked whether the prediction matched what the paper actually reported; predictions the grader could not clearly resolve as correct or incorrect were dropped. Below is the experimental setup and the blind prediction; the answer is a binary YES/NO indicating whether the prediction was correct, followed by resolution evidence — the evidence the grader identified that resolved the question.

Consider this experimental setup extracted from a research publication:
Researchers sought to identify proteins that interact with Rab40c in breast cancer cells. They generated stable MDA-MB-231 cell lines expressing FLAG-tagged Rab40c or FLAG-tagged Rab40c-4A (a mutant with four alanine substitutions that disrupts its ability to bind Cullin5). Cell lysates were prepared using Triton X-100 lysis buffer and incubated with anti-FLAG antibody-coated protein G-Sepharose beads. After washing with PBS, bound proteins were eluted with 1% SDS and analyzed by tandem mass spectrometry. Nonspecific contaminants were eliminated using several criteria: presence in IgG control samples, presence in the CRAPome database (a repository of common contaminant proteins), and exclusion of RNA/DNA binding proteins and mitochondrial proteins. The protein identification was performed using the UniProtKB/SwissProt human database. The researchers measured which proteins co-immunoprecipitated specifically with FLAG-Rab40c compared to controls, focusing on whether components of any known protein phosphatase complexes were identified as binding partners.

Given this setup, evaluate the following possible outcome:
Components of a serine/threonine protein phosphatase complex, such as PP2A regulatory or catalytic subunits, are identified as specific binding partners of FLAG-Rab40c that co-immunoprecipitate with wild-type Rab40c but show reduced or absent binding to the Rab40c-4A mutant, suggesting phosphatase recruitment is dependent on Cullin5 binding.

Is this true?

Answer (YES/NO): NO